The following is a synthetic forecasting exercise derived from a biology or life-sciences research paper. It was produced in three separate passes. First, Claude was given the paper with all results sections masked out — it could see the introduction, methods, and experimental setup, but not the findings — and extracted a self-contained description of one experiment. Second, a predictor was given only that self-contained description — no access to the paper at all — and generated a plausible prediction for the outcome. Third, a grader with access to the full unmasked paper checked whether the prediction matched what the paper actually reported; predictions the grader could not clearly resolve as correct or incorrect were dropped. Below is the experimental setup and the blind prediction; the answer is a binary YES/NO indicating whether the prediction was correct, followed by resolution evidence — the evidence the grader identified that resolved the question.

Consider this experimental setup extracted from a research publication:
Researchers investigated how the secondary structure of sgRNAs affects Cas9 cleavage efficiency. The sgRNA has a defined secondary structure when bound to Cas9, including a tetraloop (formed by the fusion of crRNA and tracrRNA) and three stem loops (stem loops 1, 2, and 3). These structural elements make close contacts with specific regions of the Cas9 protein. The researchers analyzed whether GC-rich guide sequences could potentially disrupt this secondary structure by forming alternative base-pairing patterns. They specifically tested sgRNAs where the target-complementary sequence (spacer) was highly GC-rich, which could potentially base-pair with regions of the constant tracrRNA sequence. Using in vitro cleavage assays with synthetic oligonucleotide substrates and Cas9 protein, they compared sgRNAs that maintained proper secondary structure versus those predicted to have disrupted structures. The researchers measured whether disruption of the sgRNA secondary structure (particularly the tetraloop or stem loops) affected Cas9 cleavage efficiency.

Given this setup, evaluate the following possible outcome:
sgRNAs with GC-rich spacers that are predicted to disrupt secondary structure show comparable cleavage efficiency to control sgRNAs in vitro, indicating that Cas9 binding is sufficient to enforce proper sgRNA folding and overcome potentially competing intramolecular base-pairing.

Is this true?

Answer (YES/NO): NO